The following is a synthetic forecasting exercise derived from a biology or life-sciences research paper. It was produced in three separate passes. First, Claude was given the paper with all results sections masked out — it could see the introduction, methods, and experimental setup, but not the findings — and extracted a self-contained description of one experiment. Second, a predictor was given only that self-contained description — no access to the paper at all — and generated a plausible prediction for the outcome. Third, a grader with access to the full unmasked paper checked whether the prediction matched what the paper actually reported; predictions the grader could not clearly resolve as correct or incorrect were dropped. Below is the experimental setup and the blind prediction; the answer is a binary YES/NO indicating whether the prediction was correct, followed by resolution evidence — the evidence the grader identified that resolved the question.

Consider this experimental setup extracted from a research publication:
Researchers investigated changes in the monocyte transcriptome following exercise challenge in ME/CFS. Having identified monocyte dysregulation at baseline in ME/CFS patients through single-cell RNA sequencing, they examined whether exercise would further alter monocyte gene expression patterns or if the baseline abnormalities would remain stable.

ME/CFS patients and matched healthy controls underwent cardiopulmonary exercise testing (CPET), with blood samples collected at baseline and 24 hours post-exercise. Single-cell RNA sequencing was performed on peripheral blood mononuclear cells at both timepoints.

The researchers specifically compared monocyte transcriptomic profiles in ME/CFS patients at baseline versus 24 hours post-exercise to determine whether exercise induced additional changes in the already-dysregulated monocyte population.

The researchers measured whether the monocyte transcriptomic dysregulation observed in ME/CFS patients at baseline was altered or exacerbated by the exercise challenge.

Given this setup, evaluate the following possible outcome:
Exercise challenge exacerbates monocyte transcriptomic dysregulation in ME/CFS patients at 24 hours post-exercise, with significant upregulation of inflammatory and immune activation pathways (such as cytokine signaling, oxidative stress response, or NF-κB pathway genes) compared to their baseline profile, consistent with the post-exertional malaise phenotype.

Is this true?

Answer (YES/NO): NO